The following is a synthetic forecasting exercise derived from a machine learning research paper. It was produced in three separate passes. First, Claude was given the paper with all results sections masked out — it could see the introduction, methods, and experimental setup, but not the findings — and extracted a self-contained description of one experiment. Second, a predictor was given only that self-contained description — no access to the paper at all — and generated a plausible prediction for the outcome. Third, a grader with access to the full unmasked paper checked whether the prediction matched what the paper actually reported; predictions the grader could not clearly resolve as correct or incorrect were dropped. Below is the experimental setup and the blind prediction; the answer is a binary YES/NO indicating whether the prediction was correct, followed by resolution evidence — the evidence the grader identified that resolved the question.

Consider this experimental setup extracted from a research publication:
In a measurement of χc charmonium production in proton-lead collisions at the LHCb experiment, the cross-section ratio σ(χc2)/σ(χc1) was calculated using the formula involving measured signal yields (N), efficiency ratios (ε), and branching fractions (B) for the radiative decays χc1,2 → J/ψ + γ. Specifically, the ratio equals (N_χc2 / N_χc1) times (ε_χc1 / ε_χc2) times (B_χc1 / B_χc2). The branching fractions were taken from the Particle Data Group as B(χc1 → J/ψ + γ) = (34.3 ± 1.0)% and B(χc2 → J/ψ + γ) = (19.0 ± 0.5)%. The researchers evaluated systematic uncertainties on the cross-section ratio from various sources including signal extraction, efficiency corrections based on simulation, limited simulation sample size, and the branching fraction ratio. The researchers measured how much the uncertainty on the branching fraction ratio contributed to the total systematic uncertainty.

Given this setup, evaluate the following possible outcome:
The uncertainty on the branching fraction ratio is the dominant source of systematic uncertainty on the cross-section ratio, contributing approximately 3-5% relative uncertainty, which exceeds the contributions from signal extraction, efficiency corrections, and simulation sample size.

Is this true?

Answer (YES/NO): NO